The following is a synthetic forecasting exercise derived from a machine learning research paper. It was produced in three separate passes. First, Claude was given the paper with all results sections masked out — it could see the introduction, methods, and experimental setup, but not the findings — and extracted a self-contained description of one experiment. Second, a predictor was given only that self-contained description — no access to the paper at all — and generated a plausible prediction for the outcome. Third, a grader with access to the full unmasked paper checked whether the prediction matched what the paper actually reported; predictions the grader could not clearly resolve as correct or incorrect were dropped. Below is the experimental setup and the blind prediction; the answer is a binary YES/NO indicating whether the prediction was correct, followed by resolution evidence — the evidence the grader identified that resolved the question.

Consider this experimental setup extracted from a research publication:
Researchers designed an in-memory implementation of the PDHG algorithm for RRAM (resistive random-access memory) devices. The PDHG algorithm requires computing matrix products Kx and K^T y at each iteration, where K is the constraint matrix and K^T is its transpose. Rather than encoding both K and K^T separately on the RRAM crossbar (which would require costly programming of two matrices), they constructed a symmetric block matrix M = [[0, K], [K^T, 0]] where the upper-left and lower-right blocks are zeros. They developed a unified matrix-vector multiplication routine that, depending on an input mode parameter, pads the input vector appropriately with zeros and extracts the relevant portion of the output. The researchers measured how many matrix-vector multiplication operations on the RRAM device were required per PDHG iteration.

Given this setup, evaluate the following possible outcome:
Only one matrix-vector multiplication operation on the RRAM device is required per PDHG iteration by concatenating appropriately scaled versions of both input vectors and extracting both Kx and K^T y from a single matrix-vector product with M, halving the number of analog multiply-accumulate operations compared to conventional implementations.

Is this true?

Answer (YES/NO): NO